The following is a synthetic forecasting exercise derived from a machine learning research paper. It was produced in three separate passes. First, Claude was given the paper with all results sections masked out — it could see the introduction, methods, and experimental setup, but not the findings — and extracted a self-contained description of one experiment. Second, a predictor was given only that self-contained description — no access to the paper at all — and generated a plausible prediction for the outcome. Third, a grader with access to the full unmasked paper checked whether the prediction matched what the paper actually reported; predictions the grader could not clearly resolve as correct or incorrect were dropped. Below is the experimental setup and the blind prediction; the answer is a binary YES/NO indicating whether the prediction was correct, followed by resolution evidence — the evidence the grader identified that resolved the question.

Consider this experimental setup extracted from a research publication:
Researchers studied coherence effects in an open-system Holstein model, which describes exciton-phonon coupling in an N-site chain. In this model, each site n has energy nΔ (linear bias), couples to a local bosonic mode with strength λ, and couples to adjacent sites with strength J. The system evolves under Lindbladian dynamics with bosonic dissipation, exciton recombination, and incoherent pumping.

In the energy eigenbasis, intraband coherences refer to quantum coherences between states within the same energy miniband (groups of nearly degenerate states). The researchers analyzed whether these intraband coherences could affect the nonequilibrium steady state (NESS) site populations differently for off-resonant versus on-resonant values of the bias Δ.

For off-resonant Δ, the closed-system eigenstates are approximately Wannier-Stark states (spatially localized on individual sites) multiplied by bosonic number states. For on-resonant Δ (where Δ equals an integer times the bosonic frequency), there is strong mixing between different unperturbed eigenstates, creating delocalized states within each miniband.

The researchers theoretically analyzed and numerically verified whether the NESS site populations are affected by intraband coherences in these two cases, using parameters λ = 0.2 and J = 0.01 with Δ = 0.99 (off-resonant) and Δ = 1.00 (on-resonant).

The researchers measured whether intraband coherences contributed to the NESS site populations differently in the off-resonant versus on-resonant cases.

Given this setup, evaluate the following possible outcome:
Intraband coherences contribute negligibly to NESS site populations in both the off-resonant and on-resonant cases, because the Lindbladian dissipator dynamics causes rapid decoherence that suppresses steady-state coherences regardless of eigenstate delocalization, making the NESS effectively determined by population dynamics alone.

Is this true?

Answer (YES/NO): NO